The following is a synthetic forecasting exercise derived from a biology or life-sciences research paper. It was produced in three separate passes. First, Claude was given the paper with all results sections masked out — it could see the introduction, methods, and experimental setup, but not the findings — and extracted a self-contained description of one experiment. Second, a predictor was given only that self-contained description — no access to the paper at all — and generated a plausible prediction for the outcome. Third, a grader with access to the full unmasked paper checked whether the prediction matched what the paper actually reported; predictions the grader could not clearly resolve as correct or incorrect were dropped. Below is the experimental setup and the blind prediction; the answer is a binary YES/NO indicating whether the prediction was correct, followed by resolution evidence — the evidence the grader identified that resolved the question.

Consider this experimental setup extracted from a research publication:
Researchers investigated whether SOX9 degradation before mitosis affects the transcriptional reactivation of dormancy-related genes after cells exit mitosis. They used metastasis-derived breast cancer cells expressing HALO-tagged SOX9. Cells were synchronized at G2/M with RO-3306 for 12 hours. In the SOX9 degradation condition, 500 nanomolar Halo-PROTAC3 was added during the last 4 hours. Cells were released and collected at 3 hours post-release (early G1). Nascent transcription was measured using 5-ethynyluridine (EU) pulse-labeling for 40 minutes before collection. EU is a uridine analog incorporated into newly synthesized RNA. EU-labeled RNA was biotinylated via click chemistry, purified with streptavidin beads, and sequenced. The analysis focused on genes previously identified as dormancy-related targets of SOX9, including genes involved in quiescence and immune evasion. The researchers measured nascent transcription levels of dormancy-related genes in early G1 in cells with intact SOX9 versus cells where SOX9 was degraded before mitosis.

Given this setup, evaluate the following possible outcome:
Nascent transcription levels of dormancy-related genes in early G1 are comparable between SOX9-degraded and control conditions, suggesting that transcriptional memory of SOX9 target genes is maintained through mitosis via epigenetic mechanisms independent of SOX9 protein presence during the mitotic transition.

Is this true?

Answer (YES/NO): NO